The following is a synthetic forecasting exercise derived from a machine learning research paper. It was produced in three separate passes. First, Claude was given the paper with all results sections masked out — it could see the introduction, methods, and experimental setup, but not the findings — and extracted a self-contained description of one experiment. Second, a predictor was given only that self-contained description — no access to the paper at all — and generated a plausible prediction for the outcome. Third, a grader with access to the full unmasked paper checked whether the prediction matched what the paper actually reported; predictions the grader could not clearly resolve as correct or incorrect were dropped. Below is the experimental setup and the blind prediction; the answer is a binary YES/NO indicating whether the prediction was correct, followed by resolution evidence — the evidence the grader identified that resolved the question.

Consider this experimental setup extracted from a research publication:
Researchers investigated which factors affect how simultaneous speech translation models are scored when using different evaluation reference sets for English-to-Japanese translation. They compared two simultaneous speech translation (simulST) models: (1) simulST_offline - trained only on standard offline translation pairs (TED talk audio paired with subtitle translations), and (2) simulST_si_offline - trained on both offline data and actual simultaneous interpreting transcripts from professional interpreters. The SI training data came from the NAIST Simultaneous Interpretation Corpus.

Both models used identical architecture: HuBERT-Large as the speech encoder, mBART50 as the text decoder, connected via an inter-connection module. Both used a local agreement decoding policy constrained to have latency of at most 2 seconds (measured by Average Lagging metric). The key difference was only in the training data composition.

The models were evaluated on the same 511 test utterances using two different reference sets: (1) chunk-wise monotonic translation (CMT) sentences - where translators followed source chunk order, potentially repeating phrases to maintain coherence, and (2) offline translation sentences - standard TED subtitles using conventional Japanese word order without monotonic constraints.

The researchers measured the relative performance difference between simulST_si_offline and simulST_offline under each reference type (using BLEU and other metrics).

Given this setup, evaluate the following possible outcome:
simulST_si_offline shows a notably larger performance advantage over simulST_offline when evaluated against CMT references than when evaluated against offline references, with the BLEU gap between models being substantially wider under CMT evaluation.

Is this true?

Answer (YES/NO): NO